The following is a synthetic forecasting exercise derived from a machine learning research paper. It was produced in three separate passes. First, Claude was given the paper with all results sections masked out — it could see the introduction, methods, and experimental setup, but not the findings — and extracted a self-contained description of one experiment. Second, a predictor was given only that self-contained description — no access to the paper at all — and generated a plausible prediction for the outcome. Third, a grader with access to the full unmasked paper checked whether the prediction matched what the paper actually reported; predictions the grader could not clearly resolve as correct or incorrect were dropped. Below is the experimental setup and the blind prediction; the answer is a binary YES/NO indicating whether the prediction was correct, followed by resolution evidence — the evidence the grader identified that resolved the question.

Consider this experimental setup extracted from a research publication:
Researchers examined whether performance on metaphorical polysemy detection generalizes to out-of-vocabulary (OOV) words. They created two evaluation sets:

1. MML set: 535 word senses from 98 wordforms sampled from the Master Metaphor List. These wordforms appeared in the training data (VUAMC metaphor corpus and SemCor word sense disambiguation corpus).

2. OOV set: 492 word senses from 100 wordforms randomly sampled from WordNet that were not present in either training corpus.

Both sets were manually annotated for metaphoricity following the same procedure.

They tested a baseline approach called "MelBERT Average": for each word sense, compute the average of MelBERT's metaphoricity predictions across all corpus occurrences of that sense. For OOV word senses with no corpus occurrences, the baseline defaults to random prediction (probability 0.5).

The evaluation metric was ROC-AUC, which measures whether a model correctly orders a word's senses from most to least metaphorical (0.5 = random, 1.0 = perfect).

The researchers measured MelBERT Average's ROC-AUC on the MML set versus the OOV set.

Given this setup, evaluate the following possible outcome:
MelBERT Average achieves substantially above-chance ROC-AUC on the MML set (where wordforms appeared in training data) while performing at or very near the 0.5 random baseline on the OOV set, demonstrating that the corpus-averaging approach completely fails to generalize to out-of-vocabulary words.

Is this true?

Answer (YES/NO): YES